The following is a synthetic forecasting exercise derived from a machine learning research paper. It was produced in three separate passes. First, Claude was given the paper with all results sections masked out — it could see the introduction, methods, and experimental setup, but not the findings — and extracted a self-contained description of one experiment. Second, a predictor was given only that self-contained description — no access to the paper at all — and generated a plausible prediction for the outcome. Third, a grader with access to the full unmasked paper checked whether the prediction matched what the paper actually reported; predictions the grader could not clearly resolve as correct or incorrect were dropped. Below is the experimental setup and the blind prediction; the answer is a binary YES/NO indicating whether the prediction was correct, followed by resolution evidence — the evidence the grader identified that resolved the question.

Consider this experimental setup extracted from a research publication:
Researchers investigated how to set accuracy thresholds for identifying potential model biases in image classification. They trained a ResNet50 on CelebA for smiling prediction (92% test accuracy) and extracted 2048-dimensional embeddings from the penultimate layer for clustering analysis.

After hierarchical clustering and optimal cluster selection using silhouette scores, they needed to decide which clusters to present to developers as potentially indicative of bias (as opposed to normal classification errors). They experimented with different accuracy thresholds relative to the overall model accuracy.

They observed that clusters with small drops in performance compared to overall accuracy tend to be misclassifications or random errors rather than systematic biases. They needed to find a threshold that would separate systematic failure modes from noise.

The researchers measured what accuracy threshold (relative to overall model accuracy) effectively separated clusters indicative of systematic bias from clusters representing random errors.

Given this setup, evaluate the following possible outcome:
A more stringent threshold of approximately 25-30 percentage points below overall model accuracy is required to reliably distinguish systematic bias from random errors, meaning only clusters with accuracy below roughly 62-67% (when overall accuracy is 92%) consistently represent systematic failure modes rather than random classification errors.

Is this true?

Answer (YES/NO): NO